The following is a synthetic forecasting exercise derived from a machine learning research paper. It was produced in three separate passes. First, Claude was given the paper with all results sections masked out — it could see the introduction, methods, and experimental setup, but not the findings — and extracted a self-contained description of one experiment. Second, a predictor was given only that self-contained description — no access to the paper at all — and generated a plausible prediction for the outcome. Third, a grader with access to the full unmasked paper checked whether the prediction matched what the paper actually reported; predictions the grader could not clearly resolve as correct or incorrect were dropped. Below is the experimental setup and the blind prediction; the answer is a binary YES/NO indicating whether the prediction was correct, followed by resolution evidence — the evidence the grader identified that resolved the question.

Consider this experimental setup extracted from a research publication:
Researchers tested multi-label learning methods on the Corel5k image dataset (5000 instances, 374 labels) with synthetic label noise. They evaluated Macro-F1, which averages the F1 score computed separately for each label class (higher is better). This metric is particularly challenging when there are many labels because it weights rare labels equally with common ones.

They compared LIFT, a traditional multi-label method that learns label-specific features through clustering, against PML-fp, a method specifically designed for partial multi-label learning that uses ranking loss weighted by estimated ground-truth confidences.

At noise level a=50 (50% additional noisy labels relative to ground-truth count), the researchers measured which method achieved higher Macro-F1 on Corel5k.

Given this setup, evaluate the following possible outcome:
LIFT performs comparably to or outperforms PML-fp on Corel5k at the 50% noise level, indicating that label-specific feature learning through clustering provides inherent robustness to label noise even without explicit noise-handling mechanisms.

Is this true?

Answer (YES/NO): YES